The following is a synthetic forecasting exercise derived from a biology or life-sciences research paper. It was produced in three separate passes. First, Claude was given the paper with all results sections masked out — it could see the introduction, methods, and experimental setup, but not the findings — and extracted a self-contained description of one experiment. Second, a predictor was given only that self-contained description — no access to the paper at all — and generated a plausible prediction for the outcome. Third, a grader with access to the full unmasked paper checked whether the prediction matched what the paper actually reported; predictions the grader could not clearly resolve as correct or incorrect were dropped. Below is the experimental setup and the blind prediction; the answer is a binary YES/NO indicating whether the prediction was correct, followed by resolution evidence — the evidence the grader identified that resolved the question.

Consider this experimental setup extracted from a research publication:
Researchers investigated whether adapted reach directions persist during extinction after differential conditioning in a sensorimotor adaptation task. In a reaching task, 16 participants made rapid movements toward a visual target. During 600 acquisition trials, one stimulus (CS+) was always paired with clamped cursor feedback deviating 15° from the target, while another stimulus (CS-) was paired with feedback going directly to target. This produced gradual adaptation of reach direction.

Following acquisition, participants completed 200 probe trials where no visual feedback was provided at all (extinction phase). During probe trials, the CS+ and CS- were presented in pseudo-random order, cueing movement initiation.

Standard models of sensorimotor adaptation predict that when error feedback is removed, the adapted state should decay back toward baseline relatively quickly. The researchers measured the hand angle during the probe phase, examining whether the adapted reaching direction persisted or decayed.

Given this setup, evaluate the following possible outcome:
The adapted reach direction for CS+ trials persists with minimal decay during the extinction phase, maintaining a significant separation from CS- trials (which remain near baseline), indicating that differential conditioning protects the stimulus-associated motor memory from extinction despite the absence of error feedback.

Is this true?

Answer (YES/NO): NO